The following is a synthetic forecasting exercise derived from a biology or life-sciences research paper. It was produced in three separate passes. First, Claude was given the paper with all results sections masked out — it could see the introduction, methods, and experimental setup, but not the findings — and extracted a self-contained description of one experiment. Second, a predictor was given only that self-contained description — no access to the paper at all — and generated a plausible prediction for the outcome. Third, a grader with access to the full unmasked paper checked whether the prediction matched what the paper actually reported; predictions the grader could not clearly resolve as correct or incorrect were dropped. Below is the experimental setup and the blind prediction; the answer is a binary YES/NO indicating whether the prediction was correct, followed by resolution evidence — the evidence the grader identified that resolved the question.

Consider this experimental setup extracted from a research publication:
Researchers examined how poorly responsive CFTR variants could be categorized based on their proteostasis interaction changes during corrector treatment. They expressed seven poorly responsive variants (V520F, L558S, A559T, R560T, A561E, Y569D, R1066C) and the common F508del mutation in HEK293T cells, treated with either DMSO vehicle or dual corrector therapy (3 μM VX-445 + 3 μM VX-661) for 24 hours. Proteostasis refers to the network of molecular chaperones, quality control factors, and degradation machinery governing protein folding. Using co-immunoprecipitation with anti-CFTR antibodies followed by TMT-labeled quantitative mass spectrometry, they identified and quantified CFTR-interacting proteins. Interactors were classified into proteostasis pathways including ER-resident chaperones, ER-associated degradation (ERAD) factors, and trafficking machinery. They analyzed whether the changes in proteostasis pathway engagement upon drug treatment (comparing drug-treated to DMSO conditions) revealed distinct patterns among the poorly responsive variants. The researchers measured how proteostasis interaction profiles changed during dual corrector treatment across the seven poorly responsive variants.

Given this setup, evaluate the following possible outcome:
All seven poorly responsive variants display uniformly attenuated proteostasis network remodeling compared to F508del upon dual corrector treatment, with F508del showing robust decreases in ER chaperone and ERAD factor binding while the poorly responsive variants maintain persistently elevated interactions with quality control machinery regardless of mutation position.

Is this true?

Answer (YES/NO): NO